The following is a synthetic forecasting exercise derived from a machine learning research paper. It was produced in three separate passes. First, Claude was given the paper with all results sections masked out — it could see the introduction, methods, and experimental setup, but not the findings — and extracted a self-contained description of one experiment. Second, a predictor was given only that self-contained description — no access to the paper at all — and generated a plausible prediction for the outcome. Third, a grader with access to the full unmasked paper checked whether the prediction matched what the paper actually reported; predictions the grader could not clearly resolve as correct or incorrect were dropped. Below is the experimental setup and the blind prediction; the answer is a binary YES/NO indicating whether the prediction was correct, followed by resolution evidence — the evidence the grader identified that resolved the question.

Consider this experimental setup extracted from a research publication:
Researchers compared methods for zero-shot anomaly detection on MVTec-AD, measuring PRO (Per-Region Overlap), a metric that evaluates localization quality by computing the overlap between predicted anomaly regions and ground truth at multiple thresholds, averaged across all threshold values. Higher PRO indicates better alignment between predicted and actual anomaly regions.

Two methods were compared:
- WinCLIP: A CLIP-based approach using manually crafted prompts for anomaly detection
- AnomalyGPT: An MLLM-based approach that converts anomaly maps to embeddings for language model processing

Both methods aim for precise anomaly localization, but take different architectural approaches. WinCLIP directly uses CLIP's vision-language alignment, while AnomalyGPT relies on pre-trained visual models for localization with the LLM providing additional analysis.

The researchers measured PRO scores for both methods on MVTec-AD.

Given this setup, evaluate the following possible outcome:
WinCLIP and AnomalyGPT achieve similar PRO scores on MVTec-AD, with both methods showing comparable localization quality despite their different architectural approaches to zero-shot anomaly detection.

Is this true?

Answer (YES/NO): NO